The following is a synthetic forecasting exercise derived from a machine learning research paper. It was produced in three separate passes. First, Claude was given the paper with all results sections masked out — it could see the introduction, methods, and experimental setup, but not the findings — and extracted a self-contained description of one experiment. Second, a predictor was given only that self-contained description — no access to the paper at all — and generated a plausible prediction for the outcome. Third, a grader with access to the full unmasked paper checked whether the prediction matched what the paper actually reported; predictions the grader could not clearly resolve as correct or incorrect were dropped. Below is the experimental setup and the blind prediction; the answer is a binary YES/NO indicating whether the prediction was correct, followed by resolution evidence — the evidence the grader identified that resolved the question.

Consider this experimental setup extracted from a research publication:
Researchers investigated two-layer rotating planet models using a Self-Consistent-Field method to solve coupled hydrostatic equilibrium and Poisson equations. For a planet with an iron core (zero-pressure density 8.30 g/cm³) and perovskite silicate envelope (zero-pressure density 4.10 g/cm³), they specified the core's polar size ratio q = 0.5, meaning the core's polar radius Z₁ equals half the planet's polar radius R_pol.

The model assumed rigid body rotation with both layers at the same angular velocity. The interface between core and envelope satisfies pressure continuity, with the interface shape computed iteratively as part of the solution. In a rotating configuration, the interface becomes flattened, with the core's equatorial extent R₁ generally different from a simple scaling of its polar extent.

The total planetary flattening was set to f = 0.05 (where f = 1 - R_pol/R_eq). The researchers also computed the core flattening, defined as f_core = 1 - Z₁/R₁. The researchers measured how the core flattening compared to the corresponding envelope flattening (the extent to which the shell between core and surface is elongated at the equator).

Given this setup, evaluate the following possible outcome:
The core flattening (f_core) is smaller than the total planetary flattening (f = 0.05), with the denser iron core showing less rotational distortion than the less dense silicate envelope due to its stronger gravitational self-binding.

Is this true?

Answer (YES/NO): YES